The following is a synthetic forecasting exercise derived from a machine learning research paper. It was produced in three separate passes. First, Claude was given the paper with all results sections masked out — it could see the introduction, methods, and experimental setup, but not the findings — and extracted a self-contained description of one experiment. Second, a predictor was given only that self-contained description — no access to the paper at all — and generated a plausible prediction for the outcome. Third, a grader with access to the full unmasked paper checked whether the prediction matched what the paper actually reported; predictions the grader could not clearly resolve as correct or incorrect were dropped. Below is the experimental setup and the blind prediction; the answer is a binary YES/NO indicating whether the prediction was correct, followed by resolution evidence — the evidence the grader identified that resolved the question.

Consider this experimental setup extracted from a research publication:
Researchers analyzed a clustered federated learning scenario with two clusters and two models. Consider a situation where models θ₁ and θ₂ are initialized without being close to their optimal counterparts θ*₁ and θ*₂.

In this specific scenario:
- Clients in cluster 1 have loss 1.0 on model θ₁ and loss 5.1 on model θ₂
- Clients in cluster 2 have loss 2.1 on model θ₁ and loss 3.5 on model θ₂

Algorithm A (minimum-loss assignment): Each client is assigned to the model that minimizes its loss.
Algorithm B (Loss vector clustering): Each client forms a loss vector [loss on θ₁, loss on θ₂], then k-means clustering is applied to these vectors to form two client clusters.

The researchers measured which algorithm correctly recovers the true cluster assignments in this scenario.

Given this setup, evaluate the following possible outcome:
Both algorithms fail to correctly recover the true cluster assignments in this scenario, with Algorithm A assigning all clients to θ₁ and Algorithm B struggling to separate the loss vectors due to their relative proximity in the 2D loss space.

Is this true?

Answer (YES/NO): NO